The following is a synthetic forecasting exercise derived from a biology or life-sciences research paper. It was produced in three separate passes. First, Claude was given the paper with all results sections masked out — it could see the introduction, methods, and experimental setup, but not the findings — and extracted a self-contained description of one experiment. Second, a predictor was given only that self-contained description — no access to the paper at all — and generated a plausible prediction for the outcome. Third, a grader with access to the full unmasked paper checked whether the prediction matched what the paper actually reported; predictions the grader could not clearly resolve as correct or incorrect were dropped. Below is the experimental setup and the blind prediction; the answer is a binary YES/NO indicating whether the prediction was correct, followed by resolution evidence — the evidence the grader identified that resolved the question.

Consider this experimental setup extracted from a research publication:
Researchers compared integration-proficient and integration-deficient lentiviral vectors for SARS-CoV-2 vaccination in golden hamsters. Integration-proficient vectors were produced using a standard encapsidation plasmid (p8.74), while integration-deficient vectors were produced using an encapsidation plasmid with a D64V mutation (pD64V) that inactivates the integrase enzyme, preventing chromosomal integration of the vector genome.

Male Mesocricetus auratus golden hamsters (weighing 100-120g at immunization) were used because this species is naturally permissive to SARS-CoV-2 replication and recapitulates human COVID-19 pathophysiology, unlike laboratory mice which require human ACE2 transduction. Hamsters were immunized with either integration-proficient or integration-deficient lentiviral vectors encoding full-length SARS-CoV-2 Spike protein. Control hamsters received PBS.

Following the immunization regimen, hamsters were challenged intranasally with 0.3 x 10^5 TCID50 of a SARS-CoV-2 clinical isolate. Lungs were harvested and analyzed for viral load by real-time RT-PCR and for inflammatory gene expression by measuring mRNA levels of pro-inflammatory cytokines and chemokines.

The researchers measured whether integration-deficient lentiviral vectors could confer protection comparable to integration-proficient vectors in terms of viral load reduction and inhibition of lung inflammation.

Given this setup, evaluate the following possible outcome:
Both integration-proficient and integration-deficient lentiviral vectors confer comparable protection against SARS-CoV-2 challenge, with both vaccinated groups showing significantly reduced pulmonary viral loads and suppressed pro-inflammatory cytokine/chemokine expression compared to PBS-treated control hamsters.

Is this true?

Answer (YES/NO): YES